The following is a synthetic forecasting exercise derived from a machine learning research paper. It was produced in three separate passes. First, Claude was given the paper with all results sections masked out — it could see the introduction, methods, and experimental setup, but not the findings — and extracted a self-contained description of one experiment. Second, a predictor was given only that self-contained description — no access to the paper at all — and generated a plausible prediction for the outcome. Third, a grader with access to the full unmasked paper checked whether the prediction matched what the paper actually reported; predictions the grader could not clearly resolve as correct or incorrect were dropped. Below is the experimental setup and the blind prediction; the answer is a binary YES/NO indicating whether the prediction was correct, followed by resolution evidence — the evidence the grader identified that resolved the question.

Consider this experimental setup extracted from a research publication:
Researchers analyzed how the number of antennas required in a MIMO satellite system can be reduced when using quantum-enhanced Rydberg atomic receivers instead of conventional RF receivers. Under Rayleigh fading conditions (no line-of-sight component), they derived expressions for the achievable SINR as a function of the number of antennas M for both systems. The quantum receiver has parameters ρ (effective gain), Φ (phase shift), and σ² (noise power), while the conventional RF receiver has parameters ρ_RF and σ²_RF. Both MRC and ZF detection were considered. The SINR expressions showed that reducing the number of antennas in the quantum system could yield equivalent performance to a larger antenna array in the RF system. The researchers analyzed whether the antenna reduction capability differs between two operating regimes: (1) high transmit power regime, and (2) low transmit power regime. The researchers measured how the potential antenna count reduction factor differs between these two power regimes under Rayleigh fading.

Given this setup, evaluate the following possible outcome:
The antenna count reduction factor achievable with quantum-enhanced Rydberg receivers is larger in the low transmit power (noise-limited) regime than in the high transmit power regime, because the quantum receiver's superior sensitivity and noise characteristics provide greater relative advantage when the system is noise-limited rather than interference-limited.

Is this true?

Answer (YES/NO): YES